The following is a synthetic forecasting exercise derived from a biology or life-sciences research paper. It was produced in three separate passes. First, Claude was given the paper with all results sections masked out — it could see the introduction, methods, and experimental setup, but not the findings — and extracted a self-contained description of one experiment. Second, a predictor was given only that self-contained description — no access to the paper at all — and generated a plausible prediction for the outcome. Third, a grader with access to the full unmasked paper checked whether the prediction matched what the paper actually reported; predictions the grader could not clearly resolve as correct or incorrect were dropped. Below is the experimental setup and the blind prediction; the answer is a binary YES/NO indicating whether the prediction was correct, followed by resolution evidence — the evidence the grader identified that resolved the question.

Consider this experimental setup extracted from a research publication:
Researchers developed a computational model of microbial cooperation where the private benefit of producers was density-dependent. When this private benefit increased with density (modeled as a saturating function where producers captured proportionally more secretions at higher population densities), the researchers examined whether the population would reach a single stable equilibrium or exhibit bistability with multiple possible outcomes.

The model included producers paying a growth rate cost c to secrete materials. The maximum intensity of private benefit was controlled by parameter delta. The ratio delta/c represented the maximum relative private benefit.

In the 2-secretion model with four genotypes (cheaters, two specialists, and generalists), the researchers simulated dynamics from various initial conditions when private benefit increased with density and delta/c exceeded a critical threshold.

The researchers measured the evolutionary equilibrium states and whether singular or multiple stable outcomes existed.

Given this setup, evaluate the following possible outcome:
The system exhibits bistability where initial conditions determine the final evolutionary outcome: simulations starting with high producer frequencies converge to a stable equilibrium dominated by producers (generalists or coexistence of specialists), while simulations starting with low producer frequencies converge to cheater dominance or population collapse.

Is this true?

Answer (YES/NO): NO